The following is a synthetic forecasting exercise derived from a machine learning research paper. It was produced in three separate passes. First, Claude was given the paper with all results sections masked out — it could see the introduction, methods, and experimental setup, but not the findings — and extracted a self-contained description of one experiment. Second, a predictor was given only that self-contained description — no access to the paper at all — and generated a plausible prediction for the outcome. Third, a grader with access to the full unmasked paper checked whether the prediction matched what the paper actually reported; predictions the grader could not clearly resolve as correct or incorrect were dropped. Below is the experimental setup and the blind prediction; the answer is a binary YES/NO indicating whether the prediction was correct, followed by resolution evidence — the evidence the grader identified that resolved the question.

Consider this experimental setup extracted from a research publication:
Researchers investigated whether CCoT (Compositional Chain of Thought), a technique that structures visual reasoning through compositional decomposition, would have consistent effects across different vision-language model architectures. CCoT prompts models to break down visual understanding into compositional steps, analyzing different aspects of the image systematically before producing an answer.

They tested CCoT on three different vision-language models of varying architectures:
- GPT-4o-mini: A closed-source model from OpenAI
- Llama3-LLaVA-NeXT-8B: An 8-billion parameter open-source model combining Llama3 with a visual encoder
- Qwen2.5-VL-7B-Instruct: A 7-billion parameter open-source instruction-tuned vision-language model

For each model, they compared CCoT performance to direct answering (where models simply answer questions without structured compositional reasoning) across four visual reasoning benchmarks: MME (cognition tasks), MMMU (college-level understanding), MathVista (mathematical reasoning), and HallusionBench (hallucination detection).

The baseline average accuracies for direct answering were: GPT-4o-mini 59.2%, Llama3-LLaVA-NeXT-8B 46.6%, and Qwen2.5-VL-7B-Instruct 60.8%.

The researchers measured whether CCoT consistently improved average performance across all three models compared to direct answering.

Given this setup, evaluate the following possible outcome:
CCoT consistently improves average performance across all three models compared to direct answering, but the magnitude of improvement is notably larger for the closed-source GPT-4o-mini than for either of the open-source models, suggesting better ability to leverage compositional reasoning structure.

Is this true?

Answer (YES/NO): NO